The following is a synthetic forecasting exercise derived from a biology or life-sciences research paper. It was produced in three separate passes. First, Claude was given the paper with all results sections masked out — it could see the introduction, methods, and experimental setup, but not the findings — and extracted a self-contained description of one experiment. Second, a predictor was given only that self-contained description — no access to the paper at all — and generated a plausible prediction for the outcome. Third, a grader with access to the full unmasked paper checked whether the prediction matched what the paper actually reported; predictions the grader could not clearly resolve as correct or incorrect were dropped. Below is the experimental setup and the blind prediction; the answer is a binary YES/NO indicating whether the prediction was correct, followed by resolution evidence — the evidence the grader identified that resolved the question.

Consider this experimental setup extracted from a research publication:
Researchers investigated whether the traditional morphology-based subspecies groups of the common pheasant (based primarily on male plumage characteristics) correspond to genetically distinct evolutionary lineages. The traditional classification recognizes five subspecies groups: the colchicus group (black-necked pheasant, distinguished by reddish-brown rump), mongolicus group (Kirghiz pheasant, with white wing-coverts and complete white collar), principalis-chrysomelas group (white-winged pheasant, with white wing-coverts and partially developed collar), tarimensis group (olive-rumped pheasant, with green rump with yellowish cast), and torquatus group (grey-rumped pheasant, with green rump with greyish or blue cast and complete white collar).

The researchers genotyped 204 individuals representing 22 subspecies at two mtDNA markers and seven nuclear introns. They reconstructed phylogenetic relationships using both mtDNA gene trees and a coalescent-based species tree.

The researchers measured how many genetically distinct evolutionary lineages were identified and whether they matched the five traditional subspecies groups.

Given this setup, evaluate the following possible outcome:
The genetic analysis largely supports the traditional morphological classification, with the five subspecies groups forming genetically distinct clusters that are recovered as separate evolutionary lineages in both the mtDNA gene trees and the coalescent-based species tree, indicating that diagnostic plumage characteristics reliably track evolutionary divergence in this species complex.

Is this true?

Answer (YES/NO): NO